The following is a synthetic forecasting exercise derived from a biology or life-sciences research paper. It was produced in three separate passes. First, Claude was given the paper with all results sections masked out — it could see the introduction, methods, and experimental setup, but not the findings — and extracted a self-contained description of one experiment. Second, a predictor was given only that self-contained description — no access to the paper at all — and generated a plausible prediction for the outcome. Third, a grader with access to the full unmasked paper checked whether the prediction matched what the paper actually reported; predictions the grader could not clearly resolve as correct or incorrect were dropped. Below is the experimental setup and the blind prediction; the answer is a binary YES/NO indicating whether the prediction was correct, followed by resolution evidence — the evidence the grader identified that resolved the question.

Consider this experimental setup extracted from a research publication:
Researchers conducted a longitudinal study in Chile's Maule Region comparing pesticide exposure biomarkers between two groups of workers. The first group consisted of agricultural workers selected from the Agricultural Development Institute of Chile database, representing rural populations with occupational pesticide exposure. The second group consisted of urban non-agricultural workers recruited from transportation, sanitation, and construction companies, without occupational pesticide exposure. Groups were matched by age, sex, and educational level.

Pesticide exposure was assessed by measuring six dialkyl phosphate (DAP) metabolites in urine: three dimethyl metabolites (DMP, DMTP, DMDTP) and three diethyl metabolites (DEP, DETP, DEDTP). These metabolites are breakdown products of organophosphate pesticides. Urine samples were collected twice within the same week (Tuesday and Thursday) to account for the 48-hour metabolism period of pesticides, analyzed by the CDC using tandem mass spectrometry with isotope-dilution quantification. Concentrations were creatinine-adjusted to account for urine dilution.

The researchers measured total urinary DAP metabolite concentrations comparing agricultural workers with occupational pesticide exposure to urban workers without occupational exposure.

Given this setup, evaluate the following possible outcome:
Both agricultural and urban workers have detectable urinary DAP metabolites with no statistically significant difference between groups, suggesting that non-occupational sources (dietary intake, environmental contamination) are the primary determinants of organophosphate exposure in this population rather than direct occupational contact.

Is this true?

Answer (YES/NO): YES